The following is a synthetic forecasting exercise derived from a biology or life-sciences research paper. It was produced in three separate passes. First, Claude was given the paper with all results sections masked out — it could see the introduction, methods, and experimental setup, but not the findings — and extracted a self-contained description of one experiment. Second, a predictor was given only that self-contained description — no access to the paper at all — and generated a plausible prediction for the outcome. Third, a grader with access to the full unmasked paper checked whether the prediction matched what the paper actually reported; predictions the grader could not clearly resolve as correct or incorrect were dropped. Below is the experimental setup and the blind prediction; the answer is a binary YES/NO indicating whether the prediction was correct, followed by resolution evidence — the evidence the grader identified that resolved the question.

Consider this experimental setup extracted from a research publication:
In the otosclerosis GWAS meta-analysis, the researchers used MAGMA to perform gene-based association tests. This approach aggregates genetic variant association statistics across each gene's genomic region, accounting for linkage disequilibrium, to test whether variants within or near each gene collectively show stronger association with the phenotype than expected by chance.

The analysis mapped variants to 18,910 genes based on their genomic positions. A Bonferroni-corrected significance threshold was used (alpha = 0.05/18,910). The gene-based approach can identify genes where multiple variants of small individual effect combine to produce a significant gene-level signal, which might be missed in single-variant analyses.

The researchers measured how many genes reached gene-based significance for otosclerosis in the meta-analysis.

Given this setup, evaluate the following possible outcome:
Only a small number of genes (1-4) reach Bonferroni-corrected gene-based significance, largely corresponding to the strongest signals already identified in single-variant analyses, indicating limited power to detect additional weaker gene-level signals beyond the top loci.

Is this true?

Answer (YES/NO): NO